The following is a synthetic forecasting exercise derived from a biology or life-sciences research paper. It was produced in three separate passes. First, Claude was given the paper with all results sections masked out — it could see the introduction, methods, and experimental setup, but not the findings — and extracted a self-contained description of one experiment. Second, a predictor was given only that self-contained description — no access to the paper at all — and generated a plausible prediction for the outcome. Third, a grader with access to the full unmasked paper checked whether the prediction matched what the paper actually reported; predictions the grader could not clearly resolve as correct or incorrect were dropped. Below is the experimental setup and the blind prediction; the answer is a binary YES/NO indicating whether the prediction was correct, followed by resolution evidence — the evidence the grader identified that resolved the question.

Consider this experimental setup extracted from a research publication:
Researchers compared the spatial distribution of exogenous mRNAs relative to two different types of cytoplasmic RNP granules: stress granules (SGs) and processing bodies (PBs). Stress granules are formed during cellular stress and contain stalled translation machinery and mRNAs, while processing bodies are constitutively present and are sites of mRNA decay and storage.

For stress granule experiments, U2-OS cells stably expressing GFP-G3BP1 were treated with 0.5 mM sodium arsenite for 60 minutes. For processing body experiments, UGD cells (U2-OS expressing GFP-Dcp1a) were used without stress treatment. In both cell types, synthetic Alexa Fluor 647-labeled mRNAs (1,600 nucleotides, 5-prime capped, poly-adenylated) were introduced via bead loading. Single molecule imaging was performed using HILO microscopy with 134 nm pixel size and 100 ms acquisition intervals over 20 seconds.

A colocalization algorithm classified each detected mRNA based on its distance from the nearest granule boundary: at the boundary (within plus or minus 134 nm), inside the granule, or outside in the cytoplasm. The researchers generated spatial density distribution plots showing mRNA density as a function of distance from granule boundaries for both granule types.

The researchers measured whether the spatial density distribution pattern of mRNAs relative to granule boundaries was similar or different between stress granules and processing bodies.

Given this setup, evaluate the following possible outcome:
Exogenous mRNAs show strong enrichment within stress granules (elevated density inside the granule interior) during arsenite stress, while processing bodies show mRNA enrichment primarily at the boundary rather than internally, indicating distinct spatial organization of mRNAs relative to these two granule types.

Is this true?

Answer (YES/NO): NO